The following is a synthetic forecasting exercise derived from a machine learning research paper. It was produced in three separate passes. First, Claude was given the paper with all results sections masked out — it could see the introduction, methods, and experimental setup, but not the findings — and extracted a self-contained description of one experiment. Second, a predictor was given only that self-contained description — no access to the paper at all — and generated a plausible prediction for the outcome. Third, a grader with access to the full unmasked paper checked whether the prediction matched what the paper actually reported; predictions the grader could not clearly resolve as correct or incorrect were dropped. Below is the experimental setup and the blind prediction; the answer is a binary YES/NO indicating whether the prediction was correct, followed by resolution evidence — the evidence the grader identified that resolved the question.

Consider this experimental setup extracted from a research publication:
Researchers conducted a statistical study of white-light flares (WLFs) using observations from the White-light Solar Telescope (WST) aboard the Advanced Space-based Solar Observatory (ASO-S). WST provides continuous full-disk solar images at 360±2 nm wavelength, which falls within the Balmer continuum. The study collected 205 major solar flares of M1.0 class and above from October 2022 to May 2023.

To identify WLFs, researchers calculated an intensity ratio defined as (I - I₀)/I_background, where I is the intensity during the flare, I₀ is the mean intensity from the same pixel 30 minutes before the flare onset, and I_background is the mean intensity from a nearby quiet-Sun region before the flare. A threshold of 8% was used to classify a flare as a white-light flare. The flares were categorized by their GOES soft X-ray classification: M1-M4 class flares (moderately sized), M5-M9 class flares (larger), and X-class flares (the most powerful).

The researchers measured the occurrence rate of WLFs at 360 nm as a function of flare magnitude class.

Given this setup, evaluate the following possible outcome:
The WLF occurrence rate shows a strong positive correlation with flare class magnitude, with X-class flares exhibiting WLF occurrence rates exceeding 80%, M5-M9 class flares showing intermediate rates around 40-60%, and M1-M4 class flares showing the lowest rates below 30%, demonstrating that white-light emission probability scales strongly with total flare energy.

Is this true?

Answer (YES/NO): NO